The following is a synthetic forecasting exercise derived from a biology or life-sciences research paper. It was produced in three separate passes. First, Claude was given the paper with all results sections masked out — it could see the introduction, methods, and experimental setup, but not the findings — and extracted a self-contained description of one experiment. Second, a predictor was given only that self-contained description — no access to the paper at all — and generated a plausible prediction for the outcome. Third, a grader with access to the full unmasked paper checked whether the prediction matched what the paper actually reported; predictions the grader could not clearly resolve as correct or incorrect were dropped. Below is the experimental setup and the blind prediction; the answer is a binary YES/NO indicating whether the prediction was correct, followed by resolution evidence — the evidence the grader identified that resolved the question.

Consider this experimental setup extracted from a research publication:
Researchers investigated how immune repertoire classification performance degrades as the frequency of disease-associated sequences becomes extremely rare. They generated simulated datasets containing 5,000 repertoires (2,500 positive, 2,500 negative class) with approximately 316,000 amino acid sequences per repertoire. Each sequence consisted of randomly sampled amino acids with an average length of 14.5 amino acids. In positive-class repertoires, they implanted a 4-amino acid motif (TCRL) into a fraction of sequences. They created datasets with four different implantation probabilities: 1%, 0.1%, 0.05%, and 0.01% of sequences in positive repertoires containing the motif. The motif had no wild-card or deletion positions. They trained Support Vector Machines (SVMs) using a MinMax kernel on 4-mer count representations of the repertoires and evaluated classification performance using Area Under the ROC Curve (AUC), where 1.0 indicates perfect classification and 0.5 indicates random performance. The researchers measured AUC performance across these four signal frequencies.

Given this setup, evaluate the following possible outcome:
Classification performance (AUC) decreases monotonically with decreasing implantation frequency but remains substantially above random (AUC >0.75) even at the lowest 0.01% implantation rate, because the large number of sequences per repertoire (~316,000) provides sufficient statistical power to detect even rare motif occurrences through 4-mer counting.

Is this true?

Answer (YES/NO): NO